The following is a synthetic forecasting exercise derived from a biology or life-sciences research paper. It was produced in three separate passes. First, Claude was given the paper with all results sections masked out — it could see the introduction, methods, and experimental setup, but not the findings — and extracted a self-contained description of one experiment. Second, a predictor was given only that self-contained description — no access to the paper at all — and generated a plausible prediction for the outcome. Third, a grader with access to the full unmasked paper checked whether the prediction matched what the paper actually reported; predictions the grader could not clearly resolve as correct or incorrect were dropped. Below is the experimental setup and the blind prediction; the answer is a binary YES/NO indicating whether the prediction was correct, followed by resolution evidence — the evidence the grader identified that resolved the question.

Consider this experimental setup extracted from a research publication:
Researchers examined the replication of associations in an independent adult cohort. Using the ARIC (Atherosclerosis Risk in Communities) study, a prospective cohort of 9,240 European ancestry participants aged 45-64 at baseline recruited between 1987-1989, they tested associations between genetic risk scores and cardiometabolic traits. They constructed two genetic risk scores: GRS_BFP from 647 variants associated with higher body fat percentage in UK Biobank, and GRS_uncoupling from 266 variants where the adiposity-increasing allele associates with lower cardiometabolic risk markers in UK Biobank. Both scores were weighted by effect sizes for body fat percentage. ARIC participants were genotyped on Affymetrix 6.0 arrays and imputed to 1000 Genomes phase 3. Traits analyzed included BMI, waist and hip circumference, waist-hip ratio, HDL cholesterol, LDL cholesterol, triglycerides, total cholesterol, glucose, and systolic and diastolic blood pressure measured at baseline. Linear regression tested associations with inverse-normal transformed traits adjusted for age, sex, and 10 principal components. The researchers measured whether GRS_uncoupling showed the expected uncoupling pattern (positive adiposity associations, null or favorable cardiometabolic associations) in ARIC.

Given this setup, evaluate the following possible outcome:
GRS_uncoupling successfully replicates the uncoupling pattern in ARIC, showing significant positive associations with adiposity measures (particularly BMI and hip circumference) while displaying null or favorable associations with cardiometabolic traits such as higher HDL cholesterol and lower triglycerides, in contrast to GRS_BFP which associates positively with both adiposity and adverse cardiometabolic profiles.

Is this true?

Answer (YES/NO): YES